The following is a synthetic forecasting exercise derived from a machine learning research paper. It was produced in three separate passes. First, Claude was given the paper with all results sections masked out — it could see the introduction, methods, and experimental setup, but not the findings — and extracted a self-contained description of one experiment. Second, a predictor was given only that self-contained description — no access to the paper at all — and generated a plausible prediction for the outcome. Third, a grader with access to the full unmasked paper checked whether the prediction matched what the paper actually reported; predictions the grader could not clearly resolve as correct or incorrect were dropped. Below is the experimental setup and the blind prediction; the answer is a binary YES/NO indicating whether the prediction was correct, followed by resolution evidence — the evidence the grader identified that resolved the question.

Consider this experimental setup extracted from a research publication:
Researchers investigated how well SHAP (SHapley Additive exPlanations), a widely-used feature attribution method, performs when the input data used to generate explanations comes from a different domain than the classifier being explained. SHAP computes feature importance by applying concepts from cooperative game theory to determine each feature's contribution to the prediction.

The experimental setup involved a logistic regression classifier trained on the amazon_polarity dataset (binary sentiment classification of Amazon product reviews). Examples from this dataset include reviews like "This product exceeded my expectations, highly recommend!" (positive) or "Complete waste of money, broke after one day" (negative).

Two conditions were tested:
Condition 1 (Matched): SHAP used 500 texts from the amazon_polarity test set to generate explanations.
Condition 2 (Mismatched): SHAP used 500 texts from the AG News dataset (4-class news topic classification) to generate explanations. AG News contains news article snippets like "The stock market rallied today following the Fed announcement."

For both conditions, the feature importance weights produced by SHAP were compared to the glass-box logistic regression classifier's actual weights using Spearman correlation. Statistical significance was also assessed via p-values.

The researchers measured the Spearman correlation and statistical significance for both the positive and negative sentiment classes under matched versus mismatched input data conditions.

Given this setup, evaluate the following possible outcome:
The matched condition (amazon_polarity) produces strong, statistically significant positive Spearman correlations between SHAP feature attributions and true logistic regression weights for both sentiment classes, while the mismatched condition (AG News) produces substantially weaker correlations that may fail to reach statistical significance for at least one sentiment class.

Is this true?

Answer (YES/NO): YES